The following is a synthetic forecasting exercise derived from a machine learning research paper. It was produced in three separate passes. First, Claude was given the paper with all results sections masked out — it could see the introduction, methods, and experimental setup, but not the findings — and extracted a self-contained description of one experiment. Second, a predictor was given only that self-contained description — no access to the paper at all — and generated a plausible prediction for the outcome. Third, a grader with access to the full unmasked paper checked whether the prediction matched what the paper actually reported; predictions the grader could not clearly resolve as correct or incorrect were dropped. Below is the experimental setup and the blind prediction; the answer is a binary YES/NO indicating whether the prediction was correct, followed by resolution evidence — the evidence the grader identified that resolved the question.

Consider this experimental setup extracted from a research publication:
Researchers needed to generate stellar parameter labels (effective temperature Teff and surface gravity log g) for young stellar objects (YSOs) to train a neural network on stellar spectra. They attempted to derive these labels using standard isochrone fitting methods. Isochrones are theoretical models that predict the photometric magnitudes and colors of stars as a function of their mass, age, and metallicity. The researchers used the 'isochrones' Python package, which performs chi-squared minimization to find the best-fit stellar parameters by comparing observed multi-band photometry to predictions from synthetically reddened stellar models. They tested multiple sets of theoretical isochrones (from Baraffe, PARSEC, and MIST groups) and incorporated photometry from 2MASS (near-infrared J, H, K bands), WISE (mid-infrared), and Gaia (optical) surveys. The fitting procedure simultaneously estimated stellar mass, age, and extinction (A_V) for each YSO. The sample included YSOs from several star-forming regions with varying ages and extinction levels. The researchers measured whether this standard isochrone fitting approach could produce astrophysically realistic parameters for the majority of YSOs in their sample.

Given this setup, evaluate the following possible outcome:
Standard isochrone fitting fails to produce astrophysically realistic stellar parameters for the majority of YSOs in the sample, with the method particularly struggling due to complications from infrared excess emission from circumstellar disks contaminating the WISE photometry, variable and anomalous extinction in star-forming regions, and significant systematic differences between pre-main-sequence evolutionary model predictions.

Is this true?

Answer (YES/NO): NO